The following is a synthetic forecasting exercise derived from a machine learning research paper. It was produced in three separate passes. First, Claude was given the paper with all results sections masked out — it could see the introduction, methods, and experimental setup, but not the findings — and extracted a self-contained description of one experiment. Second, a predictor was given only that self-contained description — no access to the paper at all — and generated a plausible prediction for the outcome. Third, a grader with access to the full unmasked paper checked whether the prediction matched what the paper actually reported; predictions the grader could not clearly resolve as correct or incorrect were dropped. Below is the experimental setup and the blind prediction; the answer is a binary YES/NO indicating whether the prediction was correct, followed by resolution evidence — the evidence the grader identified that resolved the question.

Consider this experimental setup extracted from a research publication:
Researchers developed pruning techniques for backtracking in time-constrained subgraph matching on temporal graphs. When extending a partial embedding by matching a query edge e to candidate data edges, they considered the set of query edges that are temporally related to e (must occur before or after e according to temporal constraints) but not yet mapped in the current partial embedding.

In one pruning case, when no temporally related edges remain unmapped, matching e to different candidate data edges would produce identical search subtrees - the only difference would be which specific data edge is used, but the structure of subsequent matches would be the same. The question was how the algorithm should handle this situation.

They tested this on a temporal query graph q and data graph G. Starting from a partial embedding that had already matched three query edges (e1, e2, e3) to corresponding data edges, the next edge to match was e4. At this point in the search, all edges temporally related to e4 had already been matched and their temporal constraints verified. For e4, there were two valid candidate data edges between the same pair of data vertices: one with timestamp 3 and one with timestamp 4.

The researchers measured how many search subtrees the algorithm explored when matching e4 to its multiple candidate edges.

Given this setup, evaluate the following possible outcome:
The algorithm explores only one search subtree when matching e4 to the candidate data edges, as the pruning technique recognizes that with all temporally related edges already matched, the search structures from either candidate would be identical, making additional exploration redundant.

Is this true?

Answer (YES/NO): YES